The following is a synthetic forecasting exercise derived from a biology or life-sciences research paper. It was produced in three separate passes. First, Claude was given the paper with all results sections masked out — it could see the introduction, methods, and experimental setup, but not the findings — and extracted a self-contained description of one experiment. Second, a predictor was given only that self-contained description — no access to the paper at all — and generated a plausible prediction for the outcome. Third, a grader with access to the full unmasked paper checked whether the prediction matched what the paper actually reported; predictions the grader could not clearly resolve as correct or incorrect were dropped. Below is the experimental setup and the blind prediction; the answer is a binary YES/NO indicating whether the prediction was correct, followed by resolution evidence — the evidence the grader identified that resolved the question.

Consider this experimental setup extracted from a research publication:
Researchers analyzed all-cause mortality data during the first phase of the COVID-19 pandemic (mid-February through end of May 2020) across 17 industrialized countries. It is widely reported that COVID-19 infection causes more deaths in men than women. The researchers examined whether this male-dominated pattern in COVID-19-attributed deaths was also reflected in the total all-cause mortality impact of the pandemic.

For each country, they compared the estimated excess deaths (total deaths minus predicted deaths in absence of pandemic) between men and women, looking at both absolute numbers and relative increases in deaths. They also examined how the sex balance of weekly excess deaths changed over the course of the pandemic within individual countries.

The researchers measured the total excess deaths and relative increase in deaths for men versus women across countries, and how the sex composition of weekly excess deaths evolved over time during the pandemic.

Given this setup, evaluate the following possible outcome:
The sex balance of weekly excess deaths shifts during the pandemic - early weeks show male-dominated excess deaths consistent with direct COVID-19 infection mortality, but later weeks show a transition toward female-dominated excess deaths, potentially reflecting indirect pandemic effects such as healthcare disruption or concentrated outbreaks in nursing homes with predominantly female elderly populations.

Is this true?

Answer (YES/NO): YES